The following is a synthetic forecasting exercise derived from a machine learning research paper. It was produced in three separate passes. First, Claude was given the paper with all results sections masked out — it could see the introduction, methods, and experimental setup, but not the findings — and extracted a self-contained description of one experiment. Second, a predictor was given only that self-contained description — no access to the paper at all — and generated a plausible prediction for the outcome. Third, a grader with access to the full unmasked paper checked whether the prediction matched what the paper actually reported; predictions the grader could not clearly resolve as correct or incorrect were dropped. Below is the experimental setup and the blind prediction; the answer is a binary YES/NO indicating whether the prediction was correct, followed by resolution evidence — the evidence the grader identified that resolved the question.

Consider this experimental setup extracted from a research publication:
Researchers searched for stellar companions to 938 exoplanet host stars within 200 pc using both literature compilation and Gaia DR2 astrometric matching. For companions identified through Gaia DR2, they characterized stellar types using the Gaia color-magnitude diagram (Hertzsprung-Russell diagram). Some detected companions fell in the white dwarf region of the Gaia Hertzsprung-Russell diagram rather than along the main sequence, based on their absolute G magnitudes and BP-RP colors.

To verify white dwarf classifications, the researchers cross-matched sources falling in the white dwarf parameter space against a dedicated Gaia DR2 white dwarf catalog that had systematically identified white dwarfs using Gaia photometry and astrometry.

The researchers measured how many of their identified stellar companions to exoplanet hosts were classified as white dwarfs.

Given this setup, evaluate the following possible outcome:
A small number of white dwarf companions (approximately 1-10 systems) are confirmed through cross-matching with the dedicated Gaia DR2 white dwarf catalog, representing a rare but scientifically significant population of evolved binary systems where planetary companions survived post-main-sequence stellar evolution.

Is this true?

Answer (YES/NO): YES